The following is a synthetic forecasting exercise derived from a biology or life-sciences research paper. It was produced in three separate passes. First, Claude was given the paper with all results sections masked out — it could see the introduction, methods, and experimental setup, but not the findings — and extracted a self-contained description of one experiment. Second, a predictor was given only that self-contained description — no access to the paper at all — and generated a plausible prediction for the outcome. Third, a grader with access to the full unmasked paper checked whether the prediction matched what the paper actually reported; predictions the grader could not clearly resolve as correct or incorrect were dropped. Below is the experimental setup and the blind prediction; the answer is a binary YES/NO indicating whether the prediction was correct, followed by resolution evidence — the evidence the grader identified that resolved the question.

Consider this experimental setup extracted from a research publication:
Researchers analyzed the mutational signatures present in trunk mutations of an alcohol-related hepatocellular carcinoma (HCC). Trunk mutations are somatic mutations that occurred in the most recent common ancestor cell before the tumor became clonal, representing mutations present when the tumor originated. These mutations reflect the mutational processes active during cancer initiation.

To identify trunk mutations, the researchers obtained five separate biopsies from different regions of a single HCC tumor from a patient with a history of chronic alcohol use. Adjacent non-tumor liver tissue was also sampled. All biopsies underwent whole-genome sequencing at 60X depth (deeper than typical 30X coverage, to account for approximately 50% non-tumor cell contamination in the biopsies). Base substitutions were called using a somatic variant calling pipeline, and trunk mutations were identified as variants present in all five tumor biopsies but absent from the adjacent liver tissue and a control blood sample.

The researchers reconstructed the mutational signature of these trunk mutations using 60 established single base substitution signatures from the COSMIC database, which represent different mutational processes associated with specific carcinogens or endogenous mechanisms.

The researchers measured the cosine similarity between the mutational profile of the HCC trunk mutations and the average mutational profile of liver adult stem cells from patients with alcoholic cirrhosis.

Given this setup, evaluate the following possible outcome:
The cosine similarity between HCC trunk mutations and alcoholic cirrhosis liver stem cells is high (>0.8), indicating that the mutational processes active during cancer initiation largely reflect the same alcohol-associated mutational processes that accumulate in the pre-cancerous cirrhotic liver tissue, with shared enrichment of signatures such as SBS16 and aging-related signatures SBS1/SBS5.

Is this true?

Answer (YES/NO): NO